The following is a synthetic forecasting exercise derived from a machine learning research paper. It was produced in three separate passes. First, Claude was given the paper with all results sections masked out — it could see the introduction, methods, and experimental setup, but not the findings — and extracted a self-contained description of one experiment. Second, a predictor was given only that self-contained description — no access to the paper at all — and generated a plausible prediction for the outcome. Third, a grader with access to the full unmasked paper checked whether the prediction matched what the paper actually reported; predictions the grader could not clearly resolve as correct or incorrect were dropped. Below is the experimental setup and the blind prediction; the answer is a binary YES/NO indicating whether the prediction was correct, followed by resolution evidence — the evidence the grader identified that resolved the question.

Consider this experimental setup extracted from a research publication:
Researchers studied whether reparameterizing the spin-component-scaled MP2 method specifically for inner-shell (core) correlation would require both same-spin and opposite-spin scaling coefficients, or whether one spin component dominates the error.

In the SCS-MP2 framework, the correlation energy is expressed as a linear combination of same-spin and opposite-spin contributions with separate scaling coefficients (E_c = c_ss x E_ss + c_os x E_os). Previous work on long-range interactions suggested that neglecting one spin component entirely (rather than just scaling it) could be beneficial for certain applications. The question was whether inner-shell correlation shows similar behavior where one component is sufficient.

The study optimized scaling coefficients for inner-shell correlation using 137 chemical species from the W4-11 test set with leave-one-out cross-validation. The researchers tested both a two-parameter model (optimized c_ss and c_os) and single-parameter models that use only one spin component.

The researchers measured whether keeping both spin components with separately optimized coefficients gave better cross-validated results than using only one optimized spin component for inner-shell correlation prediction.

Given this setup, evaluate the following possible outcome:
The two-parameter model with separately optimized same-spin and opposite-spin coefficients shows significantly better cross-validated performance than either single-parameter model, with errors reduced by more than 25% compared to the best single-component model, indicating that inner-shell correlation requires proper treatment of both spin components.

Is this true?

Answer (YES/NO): NO